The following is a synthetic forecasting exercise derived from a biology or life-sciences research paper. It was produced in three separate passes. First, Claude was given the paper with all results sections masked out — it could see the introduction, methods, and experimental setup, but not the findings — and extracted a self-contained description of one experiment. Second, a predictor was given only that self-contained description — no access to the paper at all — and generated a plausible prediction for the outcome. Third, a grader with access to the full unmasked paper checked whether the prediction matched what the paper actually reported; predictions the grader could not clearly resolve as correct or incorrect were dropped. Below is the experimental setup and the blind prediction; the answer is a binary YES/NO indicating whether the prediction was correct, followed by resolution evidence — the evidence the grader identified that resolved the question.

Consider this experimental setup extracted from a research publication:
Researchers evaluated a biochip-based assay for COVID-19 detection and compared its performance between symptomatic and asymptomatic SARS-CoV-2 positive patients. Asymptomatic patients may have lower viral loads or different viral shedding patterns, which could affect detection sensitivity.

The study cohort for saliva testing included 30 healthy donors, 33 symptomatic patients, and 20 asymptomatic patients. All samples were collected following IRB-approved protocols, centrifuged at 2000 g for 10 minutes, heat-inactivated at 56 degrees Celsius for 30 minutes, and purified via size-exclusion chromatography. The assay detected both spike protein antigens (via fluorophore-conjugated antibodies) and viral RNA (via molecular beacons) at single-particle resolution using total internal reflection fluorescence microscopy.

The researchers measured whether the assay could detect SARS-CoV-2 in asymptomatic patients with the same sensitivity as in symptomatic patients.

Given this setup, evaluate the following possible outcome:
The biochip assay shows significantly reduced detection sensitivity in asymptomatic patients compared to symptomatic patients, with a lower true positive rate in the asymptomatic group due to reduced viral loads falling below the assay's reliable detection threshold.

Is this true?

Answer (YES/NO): NO